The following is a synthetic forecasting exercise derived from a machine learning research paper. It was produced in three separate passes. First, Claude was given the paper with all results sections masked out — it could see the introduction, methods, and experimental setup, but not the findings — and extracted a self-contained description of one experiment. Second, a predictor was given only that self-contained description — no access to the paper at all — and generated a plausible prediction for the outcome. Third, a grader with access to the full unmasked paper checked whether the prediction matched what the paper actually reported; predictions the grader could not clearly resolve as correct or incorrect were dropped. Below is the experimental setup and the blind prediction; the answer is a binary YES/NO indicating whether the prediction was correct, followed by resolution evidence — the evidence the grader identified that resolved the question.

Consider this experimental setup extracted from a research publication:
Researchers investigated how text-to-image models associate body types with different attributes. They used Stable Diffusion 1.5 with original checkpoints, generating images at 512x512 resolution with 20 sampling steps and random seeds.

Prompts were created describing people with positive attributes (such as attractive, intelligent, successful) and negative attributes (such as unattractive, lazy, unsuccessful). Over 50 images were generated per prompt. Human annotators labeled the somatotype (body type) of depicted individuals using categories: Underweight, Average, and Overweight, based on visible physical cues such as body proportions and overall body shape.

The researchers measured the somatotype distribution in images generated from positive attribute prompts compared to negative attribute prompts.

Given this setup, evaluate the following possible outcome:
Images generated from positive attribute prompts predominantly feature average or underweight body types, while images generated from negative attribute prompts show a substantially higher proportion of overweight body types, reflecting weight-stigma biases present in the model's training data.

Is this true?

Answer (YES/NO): YES